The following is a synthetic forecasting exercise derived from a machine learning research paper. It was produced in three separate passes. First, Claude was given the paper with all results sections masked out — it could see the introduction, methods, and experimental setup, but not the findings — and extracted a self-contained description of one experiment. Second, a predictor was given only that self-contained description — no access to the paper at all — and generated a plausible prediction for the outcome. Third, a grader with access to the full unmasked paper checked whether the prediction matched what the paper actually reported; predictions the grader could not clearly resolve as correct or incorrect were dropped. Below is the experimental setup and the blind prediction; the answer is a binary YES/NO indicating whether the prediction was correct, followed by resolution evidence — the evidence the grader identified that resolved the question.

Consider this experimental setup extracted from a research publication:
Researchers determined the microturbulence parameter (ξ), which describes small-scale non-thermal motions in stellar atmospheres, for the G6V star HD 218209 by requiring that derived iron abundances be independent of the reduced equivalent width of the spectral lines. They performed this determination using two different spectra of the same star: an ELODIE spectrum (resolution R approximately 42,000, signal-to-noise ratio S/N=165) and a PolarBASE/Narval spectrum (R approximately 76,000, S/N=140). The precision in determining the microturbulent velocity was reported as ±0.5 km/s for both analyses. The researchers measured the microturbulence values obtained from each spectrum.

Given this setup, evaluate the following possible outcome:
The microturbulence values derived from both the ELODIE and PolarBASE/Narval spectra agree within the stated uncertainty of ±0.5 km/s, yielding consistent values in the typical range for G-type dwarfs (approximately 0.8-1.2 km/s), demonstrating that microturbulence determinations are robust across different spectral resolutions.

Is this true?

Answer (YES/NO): NO